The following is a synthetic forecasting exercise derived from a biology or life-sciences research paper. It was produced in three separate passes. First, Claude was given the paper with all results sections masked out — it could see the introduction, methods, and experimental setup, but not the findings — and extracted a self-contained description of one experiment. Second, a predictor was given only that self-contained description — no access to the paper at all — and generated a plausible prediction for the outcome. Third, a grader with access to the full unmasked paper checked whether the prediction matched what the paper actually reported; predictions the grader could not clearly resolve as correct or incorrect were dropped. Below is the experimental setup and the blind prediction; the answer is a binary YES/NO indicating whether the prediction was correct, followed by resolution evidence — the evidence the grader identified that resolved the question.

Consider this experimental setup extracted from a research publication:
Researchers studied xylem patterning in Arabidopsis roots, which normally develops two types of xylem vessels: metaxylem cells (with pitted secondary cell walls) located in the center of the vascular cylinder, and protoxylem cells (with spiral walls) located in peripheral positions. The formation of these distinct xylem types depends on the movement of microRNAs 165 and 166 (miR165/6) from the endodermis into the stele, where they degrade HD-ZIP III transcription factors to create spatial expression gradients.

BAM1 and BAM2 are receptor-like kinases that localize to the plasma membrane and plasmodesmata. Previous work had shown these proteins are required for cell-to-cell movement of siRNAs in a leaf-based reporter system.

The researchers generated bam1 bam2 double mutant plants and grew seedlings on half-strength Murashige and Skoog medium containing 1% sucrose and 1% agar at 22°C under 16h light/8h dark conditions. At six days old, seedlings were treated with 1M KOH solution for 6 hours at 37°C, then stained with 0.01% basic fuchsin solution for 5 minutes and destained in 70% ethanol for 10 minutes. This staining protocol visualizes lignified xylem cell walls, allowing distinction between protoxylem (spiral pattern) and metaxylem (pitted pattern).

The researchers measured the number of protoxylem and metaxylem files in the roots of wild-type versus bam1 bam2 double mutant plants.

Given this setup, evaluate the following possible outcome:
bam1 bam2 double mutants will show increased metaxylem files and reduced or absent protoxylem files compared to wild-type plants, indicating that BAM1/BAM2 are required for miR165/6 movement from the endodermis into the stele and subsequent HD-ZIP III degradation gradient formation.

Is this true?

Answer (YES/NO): YES